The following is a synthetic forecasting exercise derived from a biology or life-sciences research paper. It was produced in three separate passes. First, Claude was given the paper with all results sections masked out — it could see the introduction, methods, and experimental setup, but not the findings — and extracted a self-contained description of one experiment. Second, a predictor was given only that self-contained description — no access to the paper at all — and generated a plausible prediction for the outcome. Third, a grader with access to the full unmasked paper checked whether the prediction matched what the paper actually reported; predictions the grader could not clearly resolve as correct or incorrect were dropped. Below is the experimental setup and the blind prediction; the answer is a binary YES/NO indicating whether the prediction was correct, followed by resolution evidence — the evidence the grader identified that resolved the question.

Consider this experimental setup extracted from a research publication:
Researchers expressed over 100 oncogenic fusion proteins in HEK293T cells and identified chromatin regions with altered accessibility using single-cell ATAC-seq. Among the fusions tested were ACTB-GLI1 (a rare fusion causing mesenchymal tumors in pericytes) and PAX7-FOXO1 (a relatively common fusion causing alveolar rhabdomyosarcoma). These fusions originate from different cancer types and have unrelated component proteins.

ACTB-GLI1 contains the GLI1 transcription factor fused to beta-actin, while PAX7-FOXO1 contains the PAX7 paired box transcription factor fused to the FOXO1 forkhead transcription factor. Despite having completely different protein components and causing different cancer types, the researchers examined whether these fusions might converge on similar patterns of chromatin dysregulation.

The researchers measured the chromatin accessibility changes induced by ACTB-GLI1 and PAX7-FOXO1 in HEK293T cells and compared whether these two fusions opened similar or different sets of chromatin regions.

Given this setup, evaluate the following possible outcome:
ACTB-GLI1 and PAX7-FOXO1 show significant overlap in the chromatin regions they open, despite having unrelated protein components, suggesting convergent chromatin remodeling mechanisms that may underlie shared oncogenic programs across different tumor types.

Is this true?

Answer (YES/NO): YES